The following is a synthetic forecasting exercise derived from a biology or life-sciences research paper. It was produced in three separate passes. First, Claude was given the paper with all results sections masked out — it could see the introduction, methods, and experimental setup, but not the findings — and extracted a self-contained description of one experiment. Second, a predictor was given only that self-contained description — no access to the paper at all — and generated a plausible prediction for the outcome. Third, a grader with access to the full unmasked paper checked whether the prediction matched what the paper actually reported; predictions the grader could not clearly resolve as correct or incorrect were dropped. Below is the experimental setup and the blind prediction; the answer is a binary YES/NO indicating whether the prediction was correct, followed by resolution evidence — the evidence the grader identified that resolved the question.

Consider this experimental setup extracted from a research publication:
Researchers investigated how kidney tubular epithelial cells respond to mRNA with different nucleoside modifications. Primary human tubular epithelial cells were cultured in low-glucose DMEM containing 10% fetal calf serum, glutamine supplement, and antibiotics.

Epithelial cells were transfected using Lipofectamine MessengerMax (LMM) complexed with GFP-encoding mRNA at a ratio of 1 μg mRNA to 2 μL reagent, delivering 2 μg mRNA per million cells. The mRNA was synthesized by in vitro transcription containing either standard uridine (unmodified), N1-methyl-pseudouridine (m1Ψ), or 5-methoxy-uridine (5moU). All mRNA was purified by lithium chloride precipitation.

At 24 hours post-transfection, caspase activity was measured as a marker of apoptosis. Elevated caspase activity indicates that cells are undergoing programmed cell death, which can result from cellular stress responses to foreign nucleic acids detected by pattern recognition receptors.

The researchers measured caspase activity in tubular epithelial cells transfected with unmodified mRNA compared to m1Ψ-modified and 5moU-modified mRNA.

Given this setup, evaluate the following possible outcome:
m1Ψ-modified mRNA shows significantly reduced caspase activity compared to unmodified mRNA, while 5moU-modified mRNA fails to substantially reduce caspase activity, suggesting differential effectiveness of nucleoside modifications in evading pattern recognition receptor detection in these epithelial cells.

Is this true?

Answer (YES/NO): NO